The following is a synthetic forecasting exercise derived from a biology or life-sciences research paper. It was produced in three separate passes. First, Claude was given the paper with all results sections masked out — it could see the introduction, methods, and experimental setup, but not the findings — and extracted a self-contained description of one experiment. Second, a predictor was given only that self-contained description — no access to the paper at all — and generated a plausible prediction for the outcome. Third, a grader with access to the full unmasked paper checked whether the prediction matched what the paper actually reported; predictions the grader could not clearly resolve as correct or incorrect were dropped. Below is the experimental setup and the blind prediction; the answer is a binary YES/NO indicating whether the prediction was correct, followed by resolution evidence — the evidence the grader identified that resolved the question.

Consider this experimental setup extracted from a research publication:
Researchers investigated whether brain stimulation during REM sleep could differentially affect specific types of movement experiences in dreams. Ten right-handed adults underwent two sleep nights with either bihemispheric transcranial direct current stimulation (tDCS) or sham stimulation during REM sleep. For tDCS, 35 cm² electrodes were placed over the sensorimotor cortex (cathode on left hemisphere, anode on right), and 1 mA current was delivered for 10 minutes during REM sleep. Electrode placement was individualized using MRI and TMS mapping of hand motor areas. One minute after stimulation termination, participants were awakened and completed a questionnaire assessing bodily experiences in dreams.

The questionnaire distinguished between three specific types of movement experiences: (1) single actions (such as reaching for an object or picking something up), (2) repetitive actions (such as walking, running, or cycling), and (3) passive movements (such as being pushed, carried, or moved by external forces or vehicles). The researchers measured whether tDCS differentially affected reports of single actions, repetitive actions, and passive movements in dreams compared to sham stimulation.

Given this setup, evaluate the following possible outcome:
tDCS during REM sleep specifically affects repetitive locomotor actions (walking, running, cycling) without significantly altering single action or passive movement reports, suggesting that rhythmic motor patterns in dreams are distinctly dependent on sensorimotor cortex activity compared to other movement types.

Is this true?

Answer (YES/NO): YES